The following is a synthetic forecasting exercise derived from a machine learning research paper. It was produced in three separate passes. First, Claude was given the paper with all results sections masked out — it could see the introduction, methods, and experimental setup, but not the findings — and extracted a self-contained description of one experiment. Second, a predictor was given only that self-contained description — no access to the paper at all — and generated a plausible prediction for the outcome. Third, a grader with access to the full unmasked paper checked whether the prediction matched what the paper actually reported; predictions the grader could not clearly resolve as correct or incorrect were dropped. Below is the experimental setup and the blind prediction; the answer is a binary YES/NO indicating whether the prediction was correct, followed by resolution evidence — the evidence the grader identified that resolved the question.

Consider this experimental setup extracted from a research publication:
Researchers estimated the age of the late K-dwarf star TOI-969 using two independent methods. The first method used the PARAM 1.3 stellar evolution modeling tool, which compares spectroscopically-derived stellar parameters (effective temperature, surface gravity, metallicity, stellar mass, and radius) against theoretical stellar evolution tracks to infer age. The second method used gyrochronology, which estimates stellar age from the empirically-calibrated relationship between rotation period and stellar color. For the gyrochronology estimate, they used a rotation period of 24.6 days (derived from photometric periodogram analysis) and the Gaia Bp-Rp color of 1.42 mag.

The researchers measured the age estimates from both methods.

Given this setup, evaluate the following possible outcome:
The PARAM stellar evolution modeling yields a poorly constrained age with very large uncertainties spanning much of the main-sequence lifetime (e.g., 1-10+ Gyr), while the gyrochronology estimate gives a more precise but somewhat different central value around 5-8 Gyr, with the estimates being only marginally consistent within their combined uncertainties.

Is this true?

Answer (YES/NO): NO